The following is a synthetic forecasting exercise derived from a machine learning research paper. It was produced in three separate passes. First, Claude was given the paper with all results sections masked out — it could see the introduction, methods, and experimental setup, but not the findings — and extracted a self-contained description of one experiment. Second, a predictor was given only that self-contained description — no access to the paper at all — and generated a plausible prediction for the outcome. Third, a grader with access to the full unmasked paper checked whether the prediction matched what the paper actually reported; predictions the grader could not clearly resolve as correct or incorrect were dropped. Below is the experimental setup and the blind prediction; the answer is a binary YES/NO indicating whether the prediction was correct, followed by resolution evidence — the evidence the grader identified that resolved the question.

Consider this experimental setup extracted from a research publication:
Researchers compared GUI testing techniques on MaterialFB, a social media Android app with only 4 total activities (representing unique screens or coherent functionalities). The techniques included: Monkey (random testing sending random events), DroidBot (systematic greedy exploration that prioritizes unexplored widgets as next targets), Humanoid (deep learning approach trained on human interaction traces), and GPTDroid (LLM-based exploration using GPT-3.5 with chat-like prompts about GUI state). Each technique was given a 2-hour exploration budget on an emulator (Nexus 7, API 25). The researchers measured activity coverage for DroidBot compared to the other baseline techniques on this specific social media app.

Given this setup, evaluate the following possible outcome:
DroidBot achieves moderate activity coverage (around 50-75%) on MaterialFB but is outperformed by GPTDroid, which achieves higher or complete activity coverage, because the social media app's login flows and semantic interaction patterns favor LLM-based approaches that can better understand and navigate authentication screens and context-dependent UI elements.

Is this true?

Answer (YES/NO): NO